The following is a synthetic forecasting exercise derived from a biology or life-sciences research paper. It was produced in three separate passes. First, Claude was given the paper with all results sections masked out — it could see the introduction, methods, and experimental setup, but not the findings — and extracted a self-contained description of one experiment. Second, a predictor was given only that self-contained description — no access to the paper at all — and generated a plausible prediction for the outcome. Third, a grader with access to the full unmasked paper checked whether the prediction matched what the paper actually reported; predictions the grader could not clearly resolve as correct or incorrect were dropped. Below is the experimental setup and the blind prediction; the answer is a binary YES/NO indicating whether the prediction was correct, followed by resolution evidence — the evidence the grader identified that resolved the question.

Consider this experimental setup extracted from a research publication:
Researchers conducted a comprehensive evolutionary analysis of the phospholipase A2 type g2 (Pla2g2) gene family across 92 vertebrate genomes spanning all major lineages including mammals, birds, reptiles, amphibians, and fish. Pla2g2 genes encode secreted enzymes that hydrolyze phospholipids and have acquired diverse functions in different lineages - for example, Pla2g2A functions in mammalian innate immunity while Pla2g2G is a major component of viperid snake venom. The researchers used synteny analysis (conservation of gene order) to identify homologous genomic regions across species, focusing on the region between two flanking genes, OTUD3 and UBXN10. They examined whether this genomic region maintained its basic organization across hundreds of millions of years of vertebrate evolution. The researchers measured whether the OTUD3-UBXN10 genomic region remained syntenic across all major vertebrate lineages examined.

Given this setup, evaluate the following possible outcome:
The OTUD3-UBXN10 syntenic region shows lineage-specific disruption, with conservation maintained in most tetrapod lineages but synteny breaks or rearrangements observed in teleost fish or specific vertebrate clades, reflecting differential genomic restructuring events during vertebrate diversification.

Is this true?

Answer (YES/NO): YES